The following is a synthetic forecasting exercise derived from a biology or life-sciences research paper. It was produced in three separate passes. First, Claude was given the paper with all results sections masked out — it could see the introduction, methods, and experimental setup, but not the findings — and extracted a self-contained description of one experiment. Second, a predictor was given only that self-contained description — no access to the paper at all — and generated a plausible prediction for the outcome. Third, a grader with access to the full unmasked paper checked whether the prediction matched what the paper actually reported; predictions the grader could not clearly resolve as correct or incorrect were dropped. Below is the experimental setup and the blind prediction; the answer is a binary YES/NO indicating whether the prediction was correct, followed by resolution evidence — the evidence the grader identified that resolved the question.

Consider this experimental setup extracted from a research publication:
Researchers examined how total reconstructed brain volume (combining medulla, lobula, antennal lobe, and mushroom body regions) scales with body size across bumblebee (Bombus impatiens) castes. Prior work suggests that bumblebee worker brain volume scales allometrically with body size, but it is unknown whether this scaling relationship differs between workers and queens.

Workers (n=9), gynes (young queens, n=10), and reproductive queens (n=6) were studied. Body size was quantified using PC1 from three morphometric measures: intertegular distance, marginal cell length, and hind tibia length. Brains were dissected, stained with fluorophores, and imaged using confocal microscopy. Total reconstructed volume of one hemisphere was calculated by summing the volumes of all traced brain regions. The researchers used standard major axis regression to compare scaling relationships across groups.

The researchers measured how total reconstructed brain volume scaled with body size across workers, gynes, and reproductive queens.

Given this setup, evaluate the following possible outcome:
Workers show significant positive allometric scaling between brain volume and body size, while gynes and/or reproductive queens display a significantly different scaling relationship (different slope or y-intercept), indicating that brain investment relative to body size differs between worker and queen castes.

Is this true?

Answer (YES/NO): YES